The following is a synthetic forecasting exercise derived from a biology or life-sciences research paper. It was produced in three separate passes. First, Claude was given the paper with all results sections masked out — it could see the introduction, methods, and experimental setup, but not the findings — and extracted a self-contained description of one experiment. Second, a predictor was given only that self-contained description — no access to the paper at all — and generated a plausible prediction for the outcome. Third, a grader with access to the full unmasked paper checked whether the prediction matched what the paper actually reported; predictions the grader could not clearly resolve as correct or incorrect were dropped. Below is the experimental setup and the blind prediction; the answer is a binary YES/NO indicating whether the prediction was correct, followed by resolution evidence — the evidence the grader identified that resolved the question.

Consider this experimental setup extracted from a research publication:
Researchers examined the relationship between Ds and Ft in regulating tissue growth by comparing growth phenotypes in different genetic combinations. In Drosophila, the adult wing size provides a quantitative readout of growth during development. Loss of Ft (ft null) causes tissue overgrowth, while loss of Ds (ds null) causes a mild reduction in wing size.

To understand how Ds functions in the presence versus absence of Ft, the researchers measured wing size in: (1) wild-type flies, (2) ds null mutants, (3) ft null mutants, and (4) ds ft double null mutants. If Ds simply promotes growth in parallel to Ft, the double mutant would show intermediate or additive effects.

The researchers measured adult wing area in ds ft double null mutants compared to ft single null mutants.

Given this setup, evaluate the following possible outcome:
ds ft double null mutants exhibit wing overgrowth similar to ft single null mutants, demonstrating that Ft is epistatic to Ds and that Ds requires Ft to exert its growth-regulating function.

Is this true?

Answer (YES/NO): NO